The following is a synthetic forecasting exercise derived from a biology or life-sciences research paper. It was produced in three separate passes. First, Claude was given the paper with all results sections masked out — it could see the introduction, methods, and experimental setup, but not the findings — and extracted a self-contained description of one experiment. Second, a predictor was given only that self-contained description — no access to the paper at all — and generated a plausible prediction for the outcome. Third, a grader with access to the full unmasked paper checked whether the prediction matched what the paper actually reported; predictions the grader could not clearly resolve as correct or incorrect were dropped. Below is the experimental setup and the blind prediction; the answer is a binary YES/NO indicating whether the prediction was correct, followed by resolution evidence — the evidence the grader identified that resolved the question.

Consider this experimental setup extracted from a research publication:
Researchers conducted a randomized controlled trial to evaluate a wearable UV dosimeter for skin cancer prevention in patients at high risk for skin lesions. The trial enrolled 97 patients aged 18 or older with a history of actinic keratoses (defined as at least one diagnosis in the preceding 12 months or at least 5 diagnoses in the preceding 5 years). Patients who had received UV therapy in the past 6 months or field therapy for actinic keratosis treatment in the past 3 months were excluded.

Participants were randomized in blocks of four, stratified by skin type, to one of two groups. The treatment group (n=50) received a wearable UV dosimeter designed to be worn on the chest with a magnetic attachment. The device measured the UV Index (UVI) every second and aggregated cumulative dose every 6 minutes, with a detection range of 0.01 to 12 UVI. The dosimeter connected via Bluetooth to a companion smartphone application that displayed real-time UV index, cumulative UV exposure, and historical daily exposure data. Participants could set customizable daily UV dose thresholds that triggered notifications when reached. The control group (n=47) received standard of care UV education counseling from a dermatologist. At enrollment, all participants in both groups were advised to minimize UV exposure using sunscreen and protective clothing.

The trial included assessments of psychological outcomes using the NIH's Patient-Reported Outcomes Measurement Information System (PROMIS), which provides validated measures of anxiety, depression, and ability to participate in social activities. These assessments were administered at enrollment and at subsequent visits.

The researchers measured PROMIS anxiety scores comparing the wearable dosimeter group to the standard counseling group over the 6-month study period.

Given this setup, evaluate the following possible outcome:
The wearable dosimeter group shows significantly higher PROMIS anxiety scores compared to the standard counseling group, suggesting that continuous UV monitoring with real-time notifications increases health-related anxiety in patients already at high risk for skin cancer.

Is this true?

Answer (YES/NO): NO